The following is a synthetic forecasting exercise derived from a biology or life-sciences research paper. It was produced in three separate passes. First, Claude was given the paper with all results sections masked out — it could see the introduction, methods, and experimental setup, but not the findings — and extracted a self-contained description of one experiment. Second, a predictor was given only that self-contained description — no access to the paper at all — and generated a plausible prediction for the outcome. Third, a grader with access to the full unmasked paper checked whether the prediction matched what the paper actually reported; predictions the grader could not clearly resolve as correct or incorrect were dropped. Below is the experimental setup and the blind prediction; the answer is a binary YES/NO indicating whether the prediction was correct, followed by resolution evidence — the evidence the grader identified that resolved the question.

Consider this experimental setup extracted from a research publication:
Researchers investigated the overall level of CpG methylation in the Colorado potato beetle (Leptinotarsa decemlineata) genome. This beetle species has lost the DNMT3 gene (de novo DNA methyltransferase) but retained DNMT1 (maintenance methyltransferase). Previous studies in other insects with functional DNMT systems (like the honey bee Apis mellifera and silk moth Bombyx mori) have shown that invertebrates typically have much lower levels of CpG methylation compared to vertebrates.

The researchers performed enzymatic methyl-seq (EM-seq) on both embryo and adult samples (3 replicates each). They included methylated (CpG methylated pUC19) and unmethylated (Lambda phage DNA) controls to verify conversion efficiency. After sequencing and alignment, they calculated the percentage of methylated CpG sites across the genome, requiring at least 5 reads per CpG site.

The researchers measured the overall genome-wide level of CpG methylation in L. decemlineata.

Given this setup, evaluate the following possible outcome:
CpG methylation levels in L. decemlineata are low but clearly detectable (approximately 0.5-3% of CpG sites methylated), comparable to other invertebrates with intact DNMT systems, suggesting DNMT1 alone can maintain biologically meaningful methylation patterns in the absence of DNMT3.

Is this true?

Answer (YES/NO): NO